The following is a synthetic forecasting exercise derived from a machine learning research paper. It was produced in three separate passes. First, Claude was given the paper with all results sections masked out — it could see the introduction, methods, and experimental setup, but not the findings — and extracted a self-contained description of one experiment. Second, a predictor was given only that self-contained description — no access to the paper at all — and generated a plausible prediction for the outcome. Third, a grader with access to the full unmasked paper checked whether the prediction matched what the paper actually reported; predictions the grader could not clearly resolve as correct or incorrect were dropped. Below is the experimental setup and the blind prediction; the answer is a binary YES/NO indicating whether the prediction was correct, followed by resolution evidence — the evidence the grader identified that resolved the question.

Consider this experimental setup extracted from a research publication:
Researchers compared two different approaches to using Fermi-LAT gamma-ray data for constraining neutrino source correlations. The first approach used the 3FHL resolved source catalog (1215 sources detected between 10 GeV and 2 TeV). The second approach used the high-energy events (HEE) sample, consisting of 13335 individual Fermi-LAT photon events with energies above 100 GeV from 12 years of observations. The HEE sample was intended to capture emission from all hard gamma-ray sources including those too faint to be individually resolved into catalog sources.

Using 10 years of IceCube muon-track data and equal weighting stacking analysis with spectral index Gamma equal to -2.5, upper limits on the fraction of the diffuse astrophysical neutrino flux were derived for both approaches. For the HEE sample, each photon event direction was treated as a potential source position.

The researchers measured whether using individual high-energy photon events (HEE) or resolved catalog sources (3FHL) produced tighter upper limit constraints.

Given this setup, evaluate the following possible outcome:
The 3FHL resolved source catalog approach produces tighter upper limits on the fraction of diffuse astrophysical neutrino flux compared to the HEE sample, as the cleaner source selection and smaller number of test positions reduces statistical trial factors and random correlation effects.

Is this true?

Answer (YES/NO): NO